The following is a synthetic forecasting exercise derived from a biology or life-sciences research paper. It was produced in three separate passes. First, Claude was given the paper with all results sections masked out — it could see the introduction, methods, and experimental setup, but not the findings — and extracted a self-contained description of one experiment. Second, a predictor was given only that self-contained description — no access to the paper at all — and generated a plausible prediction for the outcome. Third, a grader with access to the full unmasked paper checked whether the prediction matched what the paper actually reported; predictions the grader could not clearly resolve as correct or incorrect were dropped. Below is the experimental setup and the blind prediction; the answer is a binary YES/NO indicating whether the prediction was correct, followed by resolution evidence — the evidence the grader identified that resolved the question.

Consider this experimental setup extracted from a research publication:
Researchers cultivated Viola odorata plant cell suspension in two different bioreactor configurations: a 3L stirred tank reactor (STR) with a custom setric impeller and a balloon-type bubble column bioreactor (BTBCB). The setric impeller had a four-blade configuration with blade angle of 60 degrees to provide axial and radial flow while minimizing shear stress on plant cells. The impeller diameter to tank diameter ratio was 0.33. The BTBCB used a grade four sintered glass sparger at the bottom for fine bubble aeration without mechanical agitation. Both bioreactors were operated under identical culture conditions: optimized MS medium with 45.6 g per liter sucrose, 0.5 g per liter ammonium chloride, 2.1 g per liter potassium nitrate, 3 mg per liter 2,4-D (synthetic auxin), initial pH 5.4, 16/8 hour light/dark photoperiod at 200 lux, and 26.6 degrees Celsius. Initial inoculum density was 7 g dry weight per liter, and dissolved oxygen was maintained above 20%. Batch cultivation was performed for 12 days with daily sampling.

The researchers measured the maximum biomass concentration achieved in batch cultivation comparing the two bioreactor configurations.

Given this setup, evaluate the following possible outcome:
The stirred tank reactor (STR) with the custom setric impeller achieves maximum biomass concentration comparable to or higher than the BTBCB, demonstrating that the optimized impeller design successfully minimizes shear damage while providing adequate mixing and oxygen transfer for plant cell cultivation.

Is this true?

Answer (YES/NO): YES